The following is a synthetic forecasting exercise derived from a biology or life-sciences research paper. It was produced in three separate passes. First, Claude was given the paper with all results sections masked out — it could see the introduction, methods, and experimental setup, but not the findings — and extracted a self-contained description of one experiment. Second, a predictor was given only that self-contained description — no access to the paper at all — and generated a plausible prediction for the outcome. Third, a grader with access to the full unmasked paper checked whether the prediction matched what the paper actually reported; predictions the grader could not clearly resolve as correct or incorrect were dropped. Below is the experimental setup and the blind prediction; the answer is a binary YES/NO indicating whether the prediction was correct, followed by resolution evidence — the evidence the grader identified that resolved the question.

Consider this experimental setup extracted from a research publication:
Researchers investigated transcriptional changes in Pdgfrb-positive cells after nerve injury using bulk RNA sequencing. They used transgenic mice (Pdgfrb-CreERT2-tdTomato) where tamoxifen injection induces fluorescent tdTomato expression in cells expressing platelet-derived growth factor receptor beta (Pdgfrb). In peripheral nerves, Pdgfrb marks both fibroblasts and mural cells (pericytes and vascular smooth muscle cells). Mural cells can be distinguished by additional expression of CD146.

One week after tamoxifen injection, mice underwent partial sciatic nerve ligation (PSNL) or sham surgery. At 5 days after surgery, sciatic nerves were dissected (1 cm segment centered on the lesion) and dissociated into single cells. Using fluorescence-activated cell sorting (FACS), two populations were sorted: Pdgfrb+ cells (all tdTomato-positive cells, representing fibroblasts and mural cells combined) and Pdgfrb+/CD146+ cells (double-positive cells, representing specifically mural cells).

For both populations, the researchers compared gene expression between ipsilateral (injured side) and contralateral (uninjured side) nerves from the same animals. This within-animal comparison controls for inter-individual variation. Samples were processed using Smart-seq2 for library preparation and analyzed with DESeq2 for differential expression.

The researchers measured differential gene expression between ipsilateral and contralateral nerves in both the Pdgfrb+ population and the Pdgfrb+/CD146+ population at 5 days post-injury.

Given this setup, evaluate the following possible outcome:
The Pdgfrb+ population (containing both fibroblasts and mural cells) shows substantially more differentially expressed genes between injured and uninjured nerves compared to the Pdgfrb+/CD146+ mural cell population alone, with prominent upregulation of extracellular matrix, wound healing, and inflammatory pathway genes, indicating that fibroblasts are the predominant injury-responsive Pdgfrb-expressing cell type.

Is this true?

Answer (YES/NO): NO